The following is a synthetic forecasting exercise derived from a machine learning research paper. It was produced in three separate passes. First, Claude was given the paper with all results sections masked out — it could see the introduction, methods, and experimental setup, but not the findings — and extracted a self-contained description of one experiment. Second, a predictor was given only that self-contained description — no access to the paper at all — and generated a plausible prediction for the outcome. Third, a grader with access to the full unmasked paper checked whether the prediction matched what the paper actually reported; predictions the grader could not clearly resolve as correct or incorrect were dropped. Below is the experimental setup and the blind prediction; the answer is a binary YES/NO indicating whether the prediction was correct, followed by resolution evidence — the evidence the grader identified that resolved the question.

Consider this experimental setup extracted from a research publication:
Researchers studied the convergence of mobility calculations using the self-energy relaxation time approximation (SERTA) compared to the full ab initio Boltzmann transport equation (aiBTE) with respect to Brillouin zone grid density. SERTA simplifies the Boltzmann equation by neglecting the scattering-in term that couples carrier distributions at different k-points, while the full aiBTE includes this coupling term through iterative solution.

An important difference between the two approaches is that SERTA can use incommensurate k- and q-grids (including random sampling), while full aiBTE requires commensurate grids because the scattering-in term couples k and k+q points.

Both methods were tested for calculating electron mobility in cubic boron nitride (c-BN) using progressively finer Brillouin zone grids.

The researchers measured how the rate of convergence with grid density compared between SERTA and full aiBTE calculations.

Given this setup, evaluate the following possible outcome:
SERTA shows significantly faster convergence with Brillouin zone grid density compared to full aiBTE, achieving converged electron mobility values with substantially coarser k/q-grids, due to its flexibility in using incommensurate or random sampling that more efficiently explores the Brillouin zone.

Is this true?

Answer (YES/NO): NO